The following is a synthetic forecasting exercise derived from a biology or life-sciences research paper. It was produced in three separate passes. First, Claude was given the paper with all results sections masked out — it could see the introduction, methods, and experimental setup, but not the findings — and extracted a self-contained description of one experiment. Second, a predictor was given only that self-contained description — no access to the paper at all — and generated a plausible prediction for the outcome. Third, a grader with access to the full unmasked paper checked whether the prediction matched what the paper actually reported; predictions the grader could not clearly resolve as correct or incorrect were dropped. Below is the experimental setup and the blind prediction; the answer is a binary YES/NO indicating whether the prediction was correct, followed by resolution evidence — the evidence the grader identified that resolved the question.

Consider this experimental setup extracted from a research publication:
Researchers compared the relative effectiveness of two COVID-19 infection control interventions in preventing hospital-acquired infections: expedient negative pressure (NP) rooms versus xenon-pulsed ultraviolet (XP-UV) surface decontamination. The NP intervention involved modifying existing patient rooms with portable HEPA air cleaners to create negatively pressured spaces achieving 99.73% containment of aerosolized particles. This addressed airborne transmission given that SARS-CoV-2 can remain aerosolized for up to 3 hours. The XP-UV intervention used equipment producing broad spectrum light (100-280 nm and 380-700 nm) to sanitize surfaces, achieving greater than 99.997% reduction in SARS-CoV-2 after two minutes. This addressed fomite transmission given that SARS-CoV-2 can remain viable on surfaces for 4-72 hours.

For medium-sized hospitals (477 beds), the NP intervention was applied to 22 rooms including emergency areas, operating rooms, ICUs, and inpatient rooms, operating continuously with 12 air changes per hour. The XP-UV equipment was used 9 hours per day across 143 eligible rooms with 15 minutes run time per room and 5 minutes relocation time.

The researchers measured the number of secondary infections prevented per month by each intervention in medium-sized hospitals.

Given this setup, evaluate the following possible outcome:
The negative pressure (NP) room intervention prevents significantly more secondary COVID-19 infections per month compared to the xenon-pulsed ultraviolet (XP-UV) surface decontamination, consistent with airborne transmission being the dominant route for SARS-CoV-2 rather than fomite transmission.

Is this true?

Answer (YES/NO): NO